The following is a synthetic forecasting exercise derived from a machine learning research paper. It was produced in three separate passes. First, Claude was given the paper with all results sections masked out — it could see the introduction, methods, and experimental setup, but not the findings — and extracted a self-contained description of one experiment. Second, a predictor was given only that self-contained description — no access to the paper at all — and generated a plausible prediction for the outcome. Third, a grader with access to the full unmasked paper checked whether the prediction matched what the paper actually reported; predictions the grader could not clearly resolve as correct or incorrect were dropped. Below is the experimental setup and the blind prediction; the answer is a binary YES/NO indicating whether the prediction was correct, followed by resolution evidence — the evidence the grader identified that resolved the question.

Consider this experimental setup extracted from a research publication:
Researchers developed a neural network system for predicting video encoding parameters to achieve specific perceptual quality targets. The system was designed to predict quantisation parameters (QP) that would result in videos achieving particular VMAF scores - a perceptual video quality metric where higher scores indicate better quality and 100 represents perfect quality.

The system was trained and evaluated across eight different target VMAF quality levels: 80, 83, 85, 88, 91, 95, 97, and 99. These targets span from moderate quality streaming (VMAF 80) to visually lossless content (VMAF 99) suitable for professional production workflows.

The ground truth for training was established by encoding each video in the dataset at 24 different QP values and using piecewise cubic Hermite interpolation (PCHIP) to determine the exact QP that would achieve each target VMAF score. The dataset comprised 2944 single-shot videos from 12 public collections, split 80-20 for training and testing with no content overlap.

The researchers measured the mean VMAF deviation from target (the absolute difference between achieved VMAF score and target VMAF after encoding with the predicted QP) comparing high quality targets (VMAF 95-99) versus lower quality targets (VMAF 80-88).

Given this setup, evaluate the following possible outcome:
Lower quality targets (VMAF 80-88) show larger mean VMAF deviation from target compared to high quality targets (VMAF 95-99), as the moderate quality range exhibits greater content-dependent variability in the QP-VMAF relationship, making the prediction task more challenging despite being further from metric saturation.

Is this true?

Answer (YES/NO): YES